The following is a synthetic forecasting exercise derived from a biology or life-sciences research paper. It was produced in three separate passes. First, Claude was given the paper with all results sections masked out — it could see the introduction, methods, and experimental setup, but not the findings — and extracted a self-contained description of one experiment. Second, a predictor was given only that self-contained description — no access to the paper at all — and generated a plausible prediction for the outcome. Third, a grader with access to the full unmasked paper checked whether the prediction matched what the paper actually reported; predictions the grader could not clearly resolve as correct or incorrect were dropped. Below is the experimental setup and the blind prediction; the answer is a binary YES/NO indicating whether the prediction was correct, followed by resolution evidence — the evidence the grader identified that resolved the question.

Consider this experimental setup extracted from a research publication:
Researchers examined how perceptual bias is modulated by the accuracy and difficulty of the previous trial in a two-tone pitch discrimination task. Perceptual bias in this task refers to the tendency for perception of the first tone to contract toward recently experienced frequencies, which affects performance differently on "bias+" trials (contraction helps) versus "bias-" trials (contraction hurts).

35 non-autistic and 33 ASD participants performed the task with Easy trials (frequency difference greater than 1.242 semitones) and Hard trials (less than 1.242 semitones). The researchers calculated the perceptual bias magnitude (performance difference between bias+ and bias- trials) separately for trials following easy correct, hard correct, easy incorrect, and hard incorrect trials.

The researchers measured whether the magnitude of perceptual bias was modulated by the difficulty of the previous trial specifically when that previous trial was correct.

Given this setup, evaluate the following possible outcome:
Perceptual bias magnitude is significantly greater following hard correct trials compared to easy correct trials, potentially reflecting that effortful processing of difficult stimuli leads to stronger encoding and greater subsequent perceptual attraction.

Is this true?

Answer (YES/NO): NO